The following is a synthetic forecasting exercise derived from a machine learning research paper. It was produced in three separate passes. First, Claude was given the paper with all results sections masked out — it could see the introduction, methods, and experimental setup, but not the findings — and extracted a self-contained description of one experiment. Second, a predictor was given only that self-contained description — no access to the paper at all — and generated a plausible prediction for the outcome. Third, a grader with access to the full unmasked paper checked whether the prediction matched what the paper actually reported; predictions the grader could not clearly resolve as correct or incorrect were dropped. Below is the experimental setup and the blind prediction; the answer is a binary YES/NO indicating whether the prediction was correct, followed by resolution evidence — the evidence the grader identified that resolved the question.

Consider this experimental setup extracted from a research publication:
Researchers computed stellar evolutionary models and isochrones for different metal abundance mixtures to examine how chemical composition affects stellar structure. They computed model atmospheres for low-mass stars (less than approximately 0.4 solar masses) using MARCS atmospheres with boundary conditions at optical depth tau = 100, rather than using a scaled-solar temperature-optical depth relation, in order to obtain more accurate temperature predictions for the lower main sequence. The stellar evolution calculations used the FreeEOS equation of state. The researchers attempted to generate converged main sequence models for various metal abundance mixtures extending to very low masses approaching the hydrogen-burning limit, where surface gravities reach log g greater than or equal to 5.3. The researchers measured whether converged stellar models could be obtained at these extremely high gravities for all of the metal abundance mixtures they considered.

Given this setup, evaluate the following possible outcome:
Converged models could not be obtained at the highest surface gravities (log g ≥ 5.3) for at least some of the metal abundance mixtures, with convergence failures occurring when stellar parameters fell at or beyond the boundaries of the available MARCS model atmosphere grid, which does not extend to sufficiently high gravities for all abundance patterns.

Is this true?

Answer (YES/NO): NO